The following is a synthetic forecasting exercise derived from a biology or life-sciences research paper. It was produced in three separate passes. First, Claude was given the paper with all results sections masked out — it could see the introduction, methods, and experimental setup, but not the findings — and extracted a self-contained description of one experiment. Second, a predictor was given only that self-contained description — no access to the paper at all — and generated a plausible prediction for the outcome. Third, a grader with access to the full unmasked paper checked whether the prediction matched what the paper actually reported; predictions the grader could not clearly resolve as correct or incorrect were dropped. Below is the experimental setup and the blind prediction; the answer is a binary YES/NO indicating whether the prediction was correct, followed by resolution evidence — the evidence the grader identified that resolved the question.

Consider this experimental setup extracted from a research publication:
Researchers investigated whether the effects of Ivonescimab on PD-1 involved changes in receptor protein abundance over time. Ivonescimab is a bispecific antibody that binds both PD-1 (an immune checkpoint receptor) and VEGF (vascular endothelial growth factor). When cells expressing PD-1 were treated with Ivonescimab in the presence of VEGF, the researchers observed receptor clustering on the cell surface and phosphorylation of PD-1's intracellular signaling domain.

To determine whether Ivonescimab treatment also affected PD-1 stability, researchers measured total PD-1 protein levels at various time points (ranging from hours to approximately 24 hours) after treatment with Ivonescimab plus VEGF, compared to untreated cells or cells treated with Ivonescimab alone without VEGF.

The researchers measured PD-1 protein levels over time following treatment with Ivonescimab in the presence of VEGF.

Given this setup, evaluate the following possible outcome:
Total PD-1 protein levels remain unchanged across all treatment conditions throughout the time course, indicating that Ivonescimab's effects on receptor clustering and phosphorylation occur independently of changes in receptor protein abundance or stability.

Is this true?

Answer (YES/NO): NO